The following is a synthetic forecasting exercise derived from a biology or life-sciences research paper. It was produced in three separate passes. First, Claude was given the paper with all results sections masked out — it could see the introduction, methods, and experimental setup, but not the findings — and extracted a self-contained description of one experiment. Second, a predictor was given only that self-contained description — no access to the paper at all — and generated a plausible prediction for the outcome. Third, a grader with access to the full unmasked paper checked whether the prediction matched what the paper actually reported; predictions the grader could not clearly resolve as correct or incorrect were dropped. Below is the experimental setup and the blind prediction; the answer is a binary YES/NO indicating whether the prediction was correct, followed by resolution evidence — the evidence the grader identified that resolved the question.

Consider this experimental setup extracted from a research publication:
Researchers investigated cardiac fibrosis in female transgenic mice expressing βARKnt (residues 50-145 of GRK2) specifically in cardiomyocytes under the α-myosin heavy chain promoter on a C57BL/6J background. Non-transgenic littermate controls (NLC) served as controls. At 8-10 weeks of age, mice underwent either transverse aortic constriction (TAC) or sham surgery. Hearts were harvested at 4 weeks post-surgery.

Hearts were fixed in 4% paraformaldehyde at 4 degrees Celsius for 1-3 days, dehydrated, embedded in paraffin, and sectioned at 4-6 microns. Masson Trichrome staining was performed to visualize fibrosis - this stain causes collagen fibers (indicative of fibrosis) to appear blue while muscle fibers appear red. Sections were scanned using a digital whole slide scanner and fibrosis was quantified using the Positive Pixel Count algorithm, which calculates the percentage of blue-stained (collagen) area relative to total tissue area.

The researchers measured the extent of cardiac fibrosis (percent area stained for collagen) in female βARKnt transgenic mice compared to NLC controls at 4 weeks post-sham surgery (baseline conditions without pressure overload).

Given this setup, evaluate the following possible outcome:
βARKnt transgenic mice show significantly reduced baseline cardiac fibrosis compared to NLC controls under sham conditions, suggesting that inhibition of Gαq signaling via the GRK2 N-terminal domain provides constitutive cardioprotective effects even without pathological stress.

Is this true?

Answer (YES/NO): NO